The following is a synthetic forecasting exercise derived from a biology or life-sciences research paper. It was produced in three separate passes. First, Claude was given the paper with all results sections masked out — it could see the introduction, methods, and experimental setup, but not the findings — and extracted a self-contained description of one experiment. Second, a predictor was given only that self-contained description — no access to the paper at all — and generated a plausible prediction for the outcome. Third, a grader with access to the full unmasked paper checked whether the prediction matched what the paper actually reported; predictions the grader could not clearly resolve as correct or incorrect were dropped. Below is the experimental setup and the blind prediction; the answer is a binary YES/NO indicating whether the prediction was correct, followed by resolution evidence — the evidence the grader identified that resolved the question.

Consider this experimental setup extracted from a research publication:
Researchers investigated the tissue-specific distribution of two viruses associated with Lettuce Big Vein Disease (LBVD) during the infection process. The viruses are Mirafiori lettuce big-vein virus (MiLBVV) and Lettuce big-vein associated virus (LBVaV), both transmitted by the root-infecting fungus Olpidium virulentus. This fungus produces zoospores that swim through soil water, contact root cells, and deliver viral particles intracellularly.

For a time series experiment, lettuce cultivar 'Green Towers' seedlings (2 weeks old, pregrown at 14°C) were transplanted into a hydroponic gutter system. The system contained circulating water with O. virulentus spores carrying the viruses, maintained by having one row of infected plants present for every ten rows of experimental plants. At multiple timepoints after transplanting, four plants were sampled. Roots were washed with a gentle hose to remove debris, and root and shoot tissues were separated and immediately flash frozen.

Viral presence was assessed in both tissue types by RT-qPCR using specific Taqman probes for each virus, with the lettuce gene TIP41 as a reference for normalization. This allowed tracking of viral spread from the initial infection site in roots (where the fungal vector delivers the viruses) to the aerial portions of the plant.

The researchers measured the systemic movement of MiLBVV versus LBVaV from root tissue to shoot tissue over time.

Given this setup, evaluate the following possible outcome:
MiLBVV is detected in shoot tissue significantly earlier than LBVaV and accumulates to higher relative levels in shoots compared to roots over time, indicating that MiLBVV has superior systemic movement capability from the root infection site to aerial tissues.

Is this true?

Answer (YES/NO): NO